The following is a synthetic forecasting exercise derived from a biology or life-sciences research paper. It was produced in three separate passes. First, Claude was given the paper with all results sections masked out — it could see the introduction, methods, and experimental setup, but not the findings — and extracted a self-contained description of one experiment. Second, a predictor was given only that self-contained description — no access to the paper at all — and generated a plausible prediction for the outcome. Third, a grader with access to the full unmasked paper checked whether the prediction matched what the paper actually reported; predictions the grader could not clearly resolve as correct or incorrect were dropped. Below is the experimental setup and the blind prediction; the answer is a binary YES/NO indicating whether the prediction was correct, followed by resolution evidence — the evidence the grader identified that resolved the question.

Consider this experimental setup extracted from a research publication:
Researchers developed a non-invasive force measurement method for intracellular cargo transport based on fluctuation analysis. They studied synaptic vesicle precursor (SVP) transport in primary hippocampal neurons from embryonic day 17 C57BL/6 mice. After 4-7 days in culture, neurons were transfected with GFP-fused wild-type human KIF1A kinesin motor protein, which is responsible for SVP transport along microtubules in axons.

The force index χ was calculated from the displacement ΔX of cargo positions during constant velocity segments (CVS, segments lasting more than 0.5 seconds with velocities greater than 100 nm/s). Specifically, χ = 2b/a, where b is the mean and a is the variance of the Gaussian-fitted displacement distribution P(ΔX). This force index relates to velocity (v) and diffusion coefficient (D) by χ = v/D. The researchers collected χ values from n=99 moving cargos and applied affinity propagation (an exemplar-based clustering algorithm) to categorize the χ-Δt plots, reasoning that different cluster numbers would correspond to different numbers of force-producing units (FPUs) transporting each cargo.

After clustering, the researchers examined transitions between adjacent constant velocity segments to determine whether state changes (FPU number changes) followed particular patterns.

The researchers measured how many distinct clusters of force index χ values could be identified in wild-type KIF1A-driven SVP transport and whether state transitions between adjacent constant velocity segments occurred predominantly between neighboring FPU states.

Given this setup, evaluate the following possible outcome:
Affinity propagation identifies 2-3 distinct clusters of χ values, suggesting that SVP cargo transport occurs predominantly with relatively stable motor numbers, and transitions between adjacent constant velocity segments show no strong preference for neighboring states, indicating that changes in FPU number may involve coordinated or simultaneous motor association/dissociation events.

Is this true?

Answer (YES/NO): NO